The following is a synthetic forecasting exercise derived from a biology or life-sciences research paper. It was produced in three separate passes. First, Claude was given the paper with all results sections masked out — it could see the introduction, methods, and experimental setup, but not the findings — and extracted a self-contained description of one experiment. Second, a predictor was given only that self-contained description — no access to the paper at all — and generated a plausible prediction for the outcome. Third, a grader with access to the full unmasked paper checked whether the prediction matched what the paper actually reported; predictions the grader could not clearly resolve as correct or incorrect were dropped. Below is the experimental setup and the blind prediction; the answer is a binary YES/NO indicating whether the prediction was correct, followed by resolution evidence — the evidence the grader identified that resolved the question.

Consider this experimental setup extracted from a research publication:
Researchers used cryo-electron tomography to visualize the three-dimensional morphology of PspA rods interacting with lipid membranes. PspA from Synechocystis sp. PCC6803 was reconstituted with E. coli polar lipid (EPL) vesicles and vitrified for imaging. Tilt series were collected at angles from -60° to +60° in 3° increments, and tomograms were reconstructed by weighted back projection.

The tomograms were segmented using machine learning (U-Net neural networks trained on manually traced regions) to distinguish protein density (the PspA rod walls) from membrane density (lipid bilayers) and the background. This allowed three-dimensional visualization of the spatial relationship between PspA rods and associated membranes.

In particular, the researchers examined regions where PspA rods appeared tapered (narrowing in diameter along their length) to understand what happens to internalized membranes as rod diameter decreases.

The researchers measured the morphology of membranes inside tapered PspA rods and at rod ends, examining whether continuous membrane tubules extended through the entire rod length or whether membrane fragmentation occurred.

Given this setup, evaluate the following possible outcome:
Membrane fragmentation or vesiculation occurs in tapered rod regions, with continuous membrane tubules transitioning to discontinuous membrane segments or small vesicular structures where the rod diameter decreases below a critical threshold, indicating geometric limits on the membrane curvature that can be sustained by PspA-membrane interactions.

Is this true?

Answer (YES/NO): YES